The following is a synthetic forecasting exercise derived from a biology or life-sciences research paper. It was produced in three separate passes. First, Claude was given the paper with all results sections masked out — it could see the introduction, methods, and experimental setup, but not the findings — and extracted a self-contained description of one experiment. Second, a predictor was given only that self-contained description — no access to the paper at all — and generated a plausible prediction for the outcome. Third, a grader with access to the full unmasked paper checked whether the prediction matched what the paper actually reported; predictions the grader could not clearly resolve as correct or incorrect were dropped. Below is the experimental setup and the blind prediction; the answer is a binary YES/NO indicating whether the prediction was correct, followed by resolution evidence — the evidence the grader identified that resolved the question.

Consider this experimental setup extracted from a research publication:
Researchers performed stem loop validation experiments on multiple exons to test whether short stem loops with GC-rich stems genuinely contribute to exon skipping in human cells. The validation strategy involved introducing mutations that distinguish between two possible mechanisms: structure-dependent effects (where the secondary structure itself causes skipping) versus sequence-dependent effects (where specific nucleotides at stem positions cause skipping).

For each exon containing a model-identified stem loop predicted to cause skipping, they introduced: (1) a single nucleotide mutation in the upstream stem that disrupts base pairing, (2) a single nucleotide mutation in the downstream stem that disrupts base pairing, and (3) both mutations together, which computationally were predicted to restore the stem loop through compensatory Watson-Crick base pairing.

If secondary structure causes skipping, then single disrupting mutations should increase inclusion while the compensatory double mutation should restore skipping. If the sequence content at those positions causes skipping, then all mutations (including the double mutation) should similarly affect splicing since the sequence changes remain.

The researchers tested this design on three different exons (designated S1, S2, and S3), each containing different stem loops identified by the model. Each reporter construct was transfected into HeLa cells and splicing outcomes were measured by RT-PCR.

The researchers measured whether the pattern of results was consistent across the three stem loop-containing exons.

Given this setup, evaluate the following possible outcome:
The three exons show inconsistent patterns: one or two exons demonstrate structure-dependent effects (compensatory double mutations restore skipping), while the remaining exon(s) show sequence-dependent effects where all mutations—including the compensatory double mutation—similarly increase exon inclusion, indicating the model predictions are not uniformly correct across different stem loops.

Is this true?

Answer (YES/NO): NO